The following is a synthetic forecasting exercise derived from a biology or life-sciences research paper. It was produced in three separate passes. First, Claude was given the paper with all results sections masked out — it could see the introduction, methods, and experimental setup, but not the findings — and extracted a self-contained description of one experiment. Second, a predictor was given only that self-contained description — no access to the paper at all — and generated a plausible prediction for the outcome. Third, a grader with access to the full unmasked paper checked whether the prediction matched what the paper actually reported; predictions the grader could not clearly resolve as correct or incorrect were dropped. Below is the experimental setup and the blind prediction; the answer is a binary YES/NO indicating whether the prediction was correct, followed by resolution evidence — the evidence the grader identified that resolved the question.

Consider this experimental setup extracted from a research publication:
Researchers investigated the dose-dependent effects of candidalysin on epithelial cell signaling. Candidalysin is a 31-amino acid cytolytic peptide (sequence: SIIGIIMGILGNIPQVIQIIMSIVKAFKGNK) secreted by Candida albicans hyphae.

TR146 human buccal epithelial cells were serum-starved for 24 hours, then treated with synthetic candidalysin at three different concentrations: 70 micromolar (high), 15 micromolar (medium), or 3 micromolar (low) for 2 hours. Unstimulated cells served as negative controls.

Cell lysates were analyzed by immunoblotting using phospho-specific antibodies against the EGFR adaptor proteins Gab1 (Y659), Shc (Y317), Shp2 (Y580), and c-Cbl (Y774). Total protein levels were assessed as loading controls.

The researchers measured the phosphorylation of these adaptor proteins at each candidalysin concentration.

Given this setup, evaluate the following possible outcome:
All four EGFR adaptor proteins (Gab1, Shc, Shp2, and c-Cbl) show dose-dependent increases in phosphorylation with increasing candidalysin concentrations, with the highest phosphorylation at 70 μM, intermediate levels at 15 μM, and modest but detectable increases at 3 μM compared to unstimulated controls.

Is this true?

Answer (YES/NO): NO